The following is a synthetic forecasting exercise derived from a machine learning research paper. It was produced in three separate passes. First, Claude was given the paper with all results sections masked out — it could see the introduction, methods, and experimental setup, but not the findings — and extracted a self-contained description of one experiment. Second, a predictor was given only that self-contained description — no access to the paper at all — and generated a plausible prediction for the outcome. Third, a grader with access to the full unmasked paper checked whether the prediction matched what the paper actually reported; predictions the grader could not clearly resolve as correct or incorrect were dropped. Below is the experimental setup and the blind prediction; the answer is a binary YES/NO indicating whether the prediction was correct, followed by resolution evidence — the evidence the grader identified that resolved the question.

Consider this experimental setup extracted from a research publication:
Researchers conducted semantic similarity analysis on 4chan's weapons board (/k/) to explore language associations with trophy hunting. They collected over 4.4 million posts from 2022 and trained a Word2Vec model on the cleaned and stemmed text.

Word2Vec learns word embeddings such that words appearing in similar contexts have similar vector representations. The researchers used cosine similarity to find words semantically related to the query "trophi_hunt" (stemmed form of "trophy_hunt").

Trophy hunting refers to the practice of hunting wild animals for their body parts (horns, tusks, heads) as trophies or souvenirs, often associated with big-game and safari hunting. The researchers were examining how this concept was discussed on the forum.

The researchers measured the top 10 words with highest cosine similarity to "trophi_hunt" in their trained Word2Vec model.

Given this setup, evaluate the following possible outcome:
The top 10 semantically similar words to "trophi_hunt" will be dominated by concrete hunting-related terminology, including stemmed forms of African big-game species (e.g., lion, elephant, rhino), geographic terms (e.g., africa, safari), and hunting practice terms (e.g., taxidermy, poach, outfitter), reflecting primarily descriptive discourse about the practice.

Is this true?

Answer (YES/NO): NO